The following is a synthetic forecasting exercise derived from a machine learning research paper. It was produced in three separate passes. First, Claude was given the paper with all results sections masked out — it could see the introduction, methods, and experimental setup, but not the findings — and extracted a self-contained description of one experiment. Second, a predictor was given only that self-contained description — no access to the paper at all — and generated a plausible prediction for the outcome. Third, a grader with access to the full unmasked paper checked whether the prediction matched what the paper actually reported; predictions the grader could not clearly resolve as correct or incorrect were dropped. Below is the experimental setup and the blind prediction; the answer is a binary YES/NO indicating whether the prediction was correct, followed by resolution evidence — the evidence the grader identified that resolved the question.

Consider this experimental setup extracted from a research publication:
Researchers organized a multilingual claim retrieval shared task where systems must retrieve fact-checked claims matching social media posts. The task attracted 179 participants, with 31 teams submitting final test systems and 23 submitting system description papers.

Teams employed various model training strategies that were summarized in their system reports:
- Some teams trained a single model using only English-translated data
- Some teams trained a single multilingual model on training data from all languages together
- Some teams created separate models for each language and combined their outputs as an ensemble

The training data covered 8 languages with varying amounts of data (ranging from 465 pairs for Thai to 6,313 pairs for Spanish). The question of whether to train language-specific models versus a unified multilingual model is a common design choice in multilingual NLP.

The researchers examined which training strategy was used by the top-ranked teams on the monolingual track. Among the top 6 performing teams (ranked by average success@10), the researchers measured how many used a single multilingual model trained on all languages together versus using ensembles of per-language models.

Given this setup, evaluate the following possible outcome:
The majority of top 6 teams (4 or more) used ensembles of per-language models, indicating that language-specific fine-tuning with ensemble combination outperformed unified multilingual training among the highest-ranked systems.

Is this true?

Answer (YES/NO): NO